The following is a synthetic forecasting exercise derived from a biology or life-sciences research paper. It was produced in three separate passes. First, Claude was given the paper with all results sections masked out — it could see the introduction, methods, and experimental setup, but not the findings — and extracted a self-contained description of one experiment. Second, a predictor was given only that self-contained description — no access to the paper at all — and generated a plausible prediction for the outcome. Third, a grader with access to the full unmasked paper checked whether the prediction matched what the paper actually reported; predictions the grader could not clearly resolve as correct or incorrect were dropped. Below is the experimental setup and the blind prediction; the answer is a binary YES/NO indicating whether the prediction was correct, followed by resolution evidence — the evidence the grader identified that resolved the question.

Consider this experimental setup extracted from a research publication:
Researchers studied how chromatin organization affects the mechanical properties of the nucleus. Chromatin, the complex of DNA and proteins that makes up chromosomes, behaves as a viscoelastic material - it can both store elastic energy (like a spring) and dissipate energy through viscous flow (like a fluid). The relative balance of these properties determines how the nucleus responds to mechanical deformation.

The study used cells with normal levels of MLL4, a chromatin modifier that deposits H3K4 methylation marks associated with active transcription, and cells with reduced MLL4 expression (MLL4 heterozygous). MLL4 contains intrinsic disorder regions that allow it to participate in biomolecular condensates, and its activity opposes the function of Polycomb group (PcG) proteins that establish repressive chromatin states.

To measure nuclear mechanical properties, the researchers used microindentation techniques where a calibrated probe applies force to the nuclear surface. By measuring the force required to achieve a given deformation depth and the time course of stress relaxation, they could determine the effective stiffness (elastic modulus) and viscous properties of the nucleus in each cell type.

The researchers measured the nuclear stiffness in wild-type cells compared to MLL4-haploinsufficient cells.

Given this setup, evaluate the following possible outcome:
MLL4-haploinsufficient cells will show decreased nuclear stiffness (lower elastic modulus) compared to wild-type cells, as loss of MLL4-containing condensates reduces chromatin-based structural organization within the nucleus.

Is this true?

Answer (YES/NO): NO